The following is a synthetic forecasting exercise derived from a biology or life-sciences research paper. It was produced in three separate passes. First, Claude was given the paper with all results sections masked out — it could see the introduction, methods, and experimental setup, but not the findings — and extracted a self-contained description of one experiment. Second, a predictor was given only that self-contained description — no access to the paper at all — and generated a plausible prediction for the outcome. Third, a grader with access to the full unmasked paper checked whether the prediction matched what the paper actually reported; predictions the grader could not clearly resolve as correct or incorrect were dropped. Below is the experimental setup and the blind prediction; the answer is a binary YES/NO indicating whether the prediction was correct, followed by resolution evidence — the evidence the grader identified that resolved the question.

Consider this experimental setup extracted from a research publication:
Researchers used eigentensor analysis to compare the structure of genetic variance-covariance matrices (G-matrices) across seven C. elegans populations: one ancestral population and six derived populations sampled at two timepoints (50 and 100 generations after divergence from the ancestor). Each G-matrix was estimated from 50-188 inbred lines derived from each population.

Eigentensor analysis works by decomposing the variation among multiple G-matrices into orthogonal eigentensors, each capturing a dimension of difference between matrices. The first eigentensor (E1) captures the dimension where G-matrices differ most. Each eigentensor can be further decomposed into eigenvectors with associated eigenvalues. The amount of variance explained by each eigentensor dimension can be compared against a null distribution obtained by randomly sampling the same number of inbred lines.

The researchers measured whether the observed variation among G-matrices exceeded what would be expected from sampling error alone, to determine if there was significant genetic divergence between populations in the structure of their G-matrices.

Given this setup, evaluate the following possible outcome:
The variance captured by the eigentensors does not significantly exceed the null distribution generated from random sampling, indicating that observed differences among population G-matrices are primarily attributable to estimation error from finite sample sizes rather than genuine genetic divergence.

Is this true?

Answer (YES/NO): NO